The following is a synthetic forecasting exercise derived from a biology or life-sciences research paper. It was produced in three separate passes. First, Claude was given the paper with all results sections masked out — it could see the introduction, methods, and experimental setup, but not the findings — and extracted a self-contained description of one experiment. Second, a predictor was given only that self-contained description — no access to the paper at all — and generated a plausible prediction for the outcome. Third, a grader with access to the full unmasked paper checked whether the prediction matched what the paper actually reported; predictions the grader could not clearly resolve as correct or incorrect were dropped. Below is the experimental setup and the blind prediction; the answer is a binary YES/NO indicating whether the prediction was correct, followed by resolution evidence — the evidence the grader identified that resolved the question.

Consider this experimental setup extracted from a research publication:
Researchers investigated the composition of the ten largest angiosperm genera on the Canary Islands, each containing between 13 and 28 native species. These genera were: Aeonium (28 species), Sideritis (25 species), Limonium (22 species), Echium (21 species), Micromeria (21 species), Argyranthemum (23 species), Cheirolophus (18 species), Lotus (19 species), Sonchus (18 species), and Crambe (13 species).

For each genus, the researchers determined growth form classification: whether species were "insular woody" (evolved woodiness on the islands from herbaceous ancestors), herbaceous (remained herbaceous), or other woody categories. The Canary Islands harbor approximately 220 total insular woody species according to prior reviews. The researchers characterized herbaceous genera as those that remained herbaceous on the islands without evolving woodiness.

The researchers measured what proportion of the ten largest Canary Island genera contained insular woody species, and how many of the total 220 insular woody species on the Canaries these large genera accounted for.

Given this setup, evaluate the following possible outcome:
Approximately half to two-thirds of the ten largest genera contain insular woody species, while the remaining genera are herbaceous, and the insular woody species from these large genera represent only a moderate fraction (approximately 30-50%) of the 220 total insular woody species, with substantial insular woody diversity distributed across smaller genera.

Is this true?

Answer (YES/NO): NO